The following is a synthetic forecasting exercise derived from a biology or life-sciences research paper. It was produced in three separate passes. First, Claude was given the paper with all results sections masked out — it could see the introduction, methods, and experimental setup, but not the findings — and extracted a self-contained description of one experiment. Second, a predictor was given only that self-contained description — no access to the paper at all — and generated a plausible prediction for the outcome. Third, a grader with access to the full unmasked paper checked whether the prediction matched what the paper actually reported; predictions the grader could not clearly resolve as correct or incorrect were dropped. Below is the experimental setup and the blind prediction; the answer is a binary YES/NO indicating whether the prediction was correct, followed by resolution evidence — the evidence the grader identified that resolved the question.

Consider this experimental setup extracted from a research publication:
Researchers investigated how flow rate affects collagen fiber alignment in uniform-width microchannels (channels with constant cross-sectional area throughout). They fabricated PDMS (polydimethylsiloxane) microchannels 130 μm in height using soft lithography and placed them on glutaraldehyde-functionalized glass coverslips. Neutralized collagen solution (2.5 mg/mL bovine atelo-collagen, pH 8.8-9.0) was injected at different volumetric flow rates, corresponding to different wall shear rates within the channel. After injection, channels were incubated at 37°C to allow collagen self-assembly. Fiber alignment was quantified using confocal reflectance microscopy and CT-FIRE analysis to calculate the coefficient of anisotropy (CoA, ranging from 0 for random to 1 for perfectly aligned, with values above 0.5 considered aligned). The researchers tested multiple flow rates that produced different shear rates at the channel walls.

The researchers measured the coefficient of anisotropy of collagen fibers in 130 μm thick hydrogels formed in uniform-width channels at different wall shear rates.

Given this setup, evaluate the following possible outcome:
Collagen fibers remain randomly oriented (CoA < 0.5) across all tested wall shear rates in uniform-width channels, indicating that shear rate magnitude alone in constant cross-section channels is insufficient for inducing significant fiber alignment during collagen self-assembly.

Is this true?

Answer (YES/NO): YES